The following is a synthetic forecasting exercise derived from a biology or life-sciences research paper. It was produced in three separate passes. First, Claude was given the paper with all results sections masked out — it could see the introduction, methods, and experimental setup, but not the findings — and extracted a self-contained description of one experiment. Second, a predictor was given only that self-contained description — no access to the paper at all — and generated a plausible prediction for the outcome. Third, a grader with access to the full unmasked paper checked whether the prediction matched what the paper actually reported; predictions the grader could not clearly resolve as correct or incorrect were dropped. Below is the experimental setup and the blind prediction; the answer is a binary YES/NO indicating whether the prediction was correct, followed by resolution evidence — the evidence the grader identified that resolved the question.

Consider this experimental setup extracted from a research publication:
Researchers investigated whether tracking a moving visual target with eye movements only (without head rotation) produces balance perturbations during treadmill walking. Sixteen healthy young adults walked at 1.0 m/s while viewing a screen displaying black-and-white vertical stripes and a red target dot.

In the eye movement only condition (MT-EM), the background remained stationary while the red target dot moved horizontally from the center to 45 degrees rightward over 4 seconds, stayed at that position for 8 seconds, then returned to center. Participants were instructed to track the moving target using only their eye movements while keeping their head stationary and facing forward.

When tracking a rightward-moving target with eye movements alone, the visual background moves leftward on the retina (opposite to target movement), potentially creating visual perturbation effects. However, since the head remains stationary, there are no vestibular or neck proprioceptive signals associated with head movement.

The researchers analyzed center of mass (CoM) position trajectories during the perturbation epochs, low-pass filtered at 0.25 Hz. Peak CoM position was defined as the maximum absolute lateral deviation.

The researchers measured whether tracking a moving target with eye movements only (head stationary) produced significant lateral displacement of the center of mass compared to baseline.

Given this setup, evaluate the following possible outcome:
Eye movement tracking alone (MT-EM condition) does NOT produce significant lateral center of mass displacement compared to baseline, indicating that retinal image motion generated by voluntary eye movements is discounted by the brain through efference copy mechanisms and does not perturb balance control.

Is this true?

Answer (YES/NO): NO